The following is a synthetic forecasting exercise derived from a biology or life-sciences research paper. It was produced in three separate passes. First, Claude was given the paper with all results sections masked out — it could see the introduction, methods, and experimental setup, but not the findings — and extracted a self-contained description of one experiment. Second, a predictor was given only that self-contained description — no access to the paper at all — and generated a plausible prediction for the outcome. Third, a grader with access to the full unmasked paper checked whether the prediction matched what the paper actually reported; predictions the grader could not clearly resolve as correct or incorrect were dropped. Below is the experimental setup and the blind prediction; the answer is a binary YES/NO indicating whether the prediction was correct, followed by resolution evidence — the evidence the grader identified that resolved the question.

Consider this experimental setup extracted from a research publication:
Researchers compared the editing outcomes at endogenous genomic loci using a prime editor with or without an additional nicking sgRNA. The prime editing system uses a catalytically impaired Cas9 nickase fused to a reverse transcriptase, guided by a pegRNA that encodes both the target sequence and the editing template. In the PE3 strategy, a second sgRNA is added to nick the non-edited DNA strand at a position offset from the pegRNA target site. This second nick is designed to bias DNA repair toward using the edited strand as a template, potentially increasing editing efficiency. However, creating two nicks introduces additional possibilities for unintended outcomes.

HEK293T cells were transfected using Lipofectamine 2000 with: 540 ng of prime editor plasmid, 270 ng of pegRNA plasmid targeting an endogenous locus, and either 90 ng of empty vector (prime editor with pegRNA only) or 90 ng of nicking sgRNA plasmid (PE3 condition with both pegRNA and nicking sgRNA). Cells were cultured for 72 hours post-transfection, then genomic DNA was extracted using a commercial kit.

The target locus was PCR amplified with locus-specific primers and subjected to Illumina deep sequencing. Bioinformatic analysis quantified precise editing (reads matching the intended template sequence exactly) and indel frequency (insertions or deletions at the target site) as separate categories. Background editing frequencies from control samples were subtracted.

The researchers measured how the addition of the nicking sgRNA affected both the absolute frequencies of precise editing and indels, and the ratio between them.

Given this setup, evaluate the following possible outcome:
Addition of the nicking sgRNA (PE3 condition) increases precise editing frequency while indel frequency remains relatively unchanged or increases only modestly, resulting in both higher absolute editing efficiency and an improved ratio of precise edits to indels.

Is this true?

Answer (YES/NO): NO